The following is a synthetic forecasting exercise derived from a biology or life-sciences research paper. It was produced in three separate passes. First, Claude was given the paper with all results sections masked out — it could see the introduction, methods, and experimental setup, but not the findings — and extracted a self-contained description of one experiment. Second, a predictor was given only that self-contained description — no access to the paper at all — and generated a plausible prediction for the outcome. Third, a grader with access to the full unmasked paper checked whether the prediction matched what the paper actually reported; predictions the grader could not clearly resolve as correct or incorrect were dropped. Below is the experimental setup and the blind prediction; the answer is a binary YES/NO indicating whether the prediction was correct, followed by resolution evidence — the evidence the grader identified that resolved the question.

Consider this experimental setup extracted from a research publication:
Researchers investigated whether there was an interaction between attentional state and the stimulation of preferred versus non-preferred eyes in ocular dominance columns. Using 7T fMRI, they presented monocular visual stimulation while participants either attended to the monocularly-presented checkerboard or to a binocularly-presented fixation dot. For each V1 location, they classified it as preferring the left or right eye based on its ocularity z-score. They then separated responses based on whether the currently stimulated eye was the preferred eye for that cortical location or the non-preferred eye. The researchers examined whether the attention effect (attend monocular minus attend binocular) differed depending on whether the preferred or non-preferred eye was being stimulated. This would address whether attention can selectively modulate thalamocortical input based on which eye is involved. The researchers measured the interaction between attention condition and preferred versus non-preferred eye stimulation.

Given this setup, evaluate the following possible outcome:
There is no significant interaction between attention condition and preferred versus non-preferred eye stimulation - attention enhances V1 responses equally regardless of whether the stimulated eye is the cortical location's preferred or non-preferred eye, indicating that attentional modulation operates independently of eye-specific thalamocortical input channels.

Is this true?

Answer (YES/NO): YES